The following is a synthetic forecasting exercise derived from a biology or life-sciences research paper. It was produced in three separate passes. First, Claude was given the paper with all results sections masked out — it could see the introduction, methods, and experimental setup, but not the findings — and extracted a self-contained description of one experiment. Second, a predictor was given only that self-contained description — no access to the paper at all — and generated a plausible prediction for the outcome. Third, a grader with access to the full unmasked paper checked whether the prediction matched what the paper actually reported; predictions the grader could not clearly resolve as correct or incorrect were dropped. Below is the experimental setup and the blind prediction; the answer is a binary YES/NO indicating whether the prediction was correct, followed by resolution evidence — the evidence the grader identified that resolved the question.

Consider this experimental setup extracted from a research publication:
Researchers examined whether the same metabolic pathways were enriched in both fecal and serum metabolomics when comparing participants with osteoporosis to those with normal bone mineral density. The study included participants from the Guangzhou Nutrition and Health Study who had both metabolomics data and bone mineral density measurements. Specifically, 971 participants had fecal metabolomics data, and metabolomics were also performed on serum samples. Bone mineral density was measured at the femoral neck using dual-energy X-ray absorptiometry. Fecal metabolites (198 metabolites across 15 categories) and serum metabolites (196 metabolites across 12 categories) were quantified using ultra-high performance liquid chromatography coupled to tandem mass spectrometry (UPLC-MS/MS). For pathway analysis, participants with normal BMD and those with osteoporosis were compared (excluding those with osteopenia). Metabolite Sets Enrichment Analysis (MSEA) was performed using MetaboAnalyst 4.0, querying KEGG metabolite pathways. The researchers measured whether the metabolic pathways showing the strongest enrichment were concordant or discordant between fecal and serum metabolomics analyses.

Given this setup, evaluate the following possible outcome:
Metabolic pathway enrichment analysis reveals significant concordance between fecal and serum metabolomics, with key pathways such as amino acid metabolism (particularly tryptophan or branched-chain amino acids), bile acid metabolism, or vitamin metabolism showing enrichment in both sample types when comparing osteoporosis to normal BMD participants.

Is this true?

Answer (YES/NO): NO